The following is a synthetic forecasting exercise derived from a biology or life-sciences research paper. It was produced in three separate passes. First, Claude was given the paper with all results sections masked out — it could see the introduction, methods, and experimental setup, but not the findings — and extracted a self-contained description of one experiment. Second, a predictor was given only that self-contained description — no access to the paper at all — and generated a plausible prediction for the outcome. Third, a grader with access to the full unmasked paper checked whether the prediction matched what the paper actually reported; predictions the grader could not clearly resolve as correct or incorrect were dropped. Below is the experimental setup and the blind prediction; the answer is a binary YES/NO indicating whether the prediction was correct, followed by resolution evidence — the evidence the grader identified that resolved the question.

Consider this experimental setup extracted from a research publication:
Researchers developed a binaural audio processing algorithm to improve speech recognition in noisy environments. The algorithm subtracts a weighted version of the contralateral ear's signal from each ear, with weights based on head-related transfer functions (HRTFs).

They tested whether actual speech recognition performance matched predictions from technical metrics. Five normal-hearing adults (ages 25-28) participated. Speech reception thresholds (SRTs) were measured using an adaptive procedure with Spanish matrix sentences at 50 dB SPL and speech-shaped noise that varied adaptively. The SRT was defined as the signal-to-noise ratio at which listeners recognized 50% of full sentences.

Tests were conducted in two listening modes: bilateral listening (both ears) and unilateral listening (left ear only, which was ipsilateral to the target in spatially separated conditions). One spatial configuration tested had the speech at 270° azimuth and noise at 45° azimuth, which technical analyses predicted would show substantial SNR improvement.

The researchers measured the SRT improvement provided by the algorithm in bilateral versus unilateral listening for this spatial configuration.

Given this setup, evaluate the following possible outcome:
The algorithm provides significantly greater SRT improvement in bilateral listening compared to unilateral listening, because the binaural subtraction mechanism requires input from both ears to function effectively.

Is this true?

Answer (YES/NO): NO